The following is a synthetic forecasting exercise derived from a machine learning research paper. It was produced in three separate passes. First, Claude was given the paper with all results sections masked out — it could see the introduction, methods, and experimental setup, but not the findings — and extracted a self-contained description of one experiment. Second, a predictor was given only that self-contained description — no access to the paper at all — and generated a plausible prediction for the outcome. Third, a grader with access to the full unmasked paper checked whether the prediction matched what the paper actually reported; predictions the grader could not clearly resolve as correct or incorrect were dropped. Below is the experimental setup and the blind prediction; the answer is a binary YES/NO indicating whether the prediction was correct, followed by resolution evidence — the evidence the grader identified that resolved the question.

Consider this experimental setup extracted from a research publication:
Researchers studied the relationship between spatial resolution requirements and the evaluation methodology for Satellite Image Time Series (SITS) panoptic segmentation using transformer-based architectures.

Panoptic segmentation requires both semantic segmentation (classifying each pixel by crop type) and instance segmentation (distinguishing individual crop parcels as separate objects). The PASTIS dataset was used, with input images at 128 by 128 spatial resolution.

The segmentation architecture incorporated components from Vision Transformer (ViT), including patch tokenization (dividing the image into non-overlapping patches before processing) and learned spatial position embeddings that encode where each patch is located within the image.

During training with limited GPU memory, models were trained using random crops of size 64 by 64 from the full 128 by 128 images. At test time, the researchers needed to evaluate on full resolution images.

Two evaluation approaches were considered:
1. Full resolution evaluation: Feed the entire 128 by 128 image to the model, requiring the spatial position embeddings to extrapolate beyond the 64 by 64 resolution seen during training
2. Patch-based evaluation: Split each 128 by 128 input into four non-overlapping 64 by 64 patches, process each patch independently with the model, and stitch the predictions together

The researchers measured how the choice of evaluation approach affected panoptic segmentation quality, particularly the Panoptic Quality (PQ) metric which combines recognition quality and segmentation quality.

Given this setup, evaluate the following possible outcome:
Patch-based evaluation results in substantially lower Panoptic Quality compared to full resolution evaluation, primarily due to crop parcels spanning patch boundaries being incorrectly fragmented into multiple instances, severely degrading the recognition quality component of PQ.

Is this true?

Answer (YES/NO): NO